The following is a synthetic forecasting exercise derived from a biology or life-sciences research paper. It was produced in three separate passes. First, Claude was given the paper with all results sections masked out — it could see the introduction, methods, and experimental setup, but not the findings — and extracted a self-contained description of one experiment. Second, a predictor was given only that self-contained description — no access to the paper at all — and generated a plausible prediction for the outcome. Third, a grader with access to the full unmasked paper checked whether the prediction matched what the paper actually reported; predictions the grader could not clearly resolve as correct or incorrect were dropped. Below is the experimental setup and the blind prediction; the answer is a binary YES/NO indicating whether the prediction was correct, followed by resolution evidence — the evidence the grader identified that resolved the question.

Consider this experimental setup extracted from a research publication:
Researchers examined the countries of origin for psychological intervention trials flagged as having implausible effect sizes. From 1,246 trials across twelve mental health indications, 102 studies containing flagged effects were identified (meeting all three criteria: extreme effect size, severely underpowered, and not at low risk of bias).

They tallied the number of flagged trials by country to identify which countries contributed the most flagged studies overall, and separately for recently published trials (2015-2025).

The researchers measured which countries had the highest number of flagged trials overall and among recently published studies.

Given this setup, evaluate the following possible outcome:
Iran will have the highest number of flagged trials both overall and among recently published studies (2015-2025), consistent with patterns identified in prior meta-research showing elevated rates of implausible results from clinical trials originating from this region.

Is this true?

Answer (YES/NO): NO